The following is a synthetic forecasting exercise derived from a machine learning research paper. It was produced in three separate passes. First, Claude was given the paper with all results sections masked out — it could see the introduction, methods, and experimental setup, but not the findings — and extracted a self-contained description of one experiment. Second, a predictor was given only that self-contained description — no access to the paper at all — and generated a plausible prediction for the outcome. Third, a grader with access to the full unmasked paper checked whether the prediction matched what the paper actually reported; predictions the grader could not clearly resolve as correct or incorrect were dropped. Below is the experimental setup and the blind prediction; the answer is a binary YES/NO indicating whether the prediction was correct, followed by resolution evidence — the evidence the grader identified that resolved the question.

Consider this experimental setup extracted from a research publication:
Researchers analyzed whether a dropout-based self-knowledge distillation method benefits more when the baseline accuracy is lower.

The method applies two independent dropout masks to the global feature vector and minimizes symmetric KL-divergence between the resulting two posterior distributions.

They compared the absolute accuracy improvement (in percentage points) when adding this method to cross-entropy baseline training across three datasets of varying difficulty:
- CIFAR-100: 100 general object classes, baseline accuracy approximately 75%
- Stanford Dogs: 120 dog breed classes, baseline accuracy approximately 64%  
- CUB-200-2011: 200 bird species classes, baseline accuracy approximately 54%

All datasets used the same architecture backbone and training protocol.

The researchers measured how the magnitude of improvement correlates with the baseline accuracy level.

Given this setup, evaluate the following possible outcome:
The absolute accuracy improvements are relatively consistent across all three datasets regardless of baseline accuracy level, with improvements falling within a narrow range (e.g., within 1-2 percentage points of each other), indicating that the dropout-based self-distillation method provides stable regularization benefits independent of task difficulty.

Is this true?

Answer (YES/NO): NO